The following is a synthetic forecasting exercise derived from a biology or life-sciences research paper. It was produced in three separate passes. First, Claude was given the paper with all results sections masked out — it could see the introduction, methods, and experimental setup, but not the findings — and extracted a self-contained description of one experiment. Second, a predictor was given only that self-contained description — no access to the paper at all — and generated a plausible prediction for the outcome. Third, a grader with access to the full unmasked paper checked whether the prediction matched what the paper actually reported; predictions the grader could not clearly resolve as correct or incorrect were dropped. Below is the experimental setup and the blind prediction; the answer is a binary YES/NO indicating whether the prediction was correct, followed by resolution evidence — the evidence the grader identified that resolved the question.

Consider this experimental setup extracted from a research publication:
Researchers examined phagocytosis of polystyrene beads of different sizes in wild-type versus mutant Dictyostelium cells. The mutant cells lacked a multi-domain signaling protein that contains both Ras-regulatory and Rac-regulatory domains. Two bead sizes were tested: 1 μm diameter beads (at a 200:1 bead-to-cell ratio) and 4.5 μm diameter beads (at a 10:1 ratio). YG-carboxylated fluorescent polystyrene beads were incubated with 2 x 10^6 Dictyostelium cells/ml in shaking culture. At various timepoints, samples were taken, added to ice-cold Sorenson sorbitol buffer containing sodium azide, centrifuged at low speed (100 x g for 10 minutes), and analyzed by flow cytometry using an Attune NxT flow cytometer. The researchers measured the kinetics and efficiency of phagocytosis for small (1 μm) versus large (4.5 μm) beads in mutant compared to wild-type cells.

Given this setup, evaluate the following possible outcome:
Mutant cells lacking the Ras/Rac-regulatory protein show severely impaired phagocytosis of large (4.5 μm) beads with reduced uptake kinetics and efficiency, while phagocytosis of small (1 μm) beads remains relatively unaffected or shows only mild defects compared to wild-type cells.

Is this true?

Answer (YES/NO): NO